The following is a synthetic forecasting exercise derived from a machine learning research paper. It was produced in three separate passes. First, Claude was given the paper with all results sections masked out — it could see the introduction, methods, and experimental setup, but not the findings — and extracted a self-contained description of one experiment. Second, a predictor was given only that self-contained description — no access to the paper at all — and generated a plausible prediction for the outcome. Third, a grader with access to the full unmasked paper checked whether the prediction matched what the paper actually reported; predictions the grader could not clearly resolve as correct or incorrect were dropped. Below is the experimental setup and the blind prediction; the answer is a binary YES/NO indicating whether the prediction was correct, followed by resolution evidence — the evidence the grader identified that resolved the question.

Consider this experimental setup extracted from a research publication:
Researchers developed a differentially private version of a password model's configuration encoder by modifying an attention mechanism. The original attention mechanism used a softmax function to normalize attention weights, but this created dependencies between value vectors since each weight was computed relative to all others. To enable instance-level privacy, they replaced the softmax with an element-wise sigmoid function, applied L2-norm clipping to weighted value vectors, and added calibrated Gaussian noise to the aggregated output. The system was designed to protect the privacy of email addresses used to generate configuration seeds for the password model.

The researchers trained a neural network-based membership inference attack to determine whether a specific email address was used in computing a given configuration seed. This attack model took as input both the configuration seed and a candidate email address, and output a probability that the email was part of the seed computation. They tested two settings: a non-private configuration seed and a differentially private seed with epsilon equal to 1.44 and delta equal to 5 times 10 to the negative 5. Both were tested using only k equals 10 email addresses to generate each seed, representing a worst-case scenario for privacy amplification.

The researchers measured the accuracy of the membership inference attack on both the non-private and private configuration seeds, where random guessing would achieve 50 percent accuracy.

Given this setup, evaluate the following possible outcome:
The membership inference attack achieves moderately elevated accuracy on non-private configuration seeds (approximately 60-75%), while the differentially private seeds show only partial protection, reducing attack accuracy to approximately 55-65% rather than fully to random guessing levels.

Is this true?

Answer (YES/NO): NO